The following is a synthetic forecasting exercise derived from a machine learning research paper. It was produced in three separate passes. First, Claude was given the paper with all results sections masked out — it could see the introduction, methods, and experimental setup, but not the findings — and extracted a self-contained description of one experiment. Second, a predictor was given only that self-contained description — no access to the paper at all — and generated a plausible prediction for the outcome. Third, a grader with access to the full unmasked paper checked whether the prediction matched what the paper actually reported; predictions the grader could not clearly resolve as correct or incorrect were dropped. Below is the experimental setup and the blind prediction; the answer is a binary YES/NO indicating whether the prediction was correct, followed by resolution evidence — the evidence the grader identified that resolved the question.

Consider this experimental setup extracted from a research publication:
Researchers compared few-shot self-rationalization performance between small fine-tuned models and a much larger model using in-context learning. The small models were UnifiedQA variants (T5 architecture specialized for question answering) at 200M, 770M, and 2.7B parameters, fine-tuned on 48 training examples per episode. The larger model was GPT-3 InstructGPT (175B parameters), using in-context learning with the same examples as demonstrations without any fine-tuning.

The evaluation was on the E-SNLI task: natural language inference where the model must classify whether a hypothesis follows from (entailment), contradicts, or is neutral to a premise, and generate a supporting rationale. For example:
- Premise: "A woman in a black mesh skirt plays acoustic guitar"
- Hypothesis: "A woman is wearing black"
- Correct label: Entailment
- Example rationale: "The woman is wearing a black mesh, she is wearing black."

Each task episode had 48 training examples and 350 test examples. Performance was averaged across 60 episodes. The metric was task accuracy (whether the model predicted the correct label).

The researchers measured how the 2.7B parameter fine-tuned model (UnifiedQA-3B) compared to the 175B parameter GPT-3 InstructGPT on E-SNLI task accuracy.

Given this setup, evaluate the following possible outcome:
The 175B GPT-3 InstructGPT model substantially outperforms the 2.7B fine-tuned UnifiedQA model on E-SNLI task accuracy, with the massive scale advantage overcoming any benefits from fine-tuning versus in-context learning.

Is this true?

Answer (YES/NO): NO